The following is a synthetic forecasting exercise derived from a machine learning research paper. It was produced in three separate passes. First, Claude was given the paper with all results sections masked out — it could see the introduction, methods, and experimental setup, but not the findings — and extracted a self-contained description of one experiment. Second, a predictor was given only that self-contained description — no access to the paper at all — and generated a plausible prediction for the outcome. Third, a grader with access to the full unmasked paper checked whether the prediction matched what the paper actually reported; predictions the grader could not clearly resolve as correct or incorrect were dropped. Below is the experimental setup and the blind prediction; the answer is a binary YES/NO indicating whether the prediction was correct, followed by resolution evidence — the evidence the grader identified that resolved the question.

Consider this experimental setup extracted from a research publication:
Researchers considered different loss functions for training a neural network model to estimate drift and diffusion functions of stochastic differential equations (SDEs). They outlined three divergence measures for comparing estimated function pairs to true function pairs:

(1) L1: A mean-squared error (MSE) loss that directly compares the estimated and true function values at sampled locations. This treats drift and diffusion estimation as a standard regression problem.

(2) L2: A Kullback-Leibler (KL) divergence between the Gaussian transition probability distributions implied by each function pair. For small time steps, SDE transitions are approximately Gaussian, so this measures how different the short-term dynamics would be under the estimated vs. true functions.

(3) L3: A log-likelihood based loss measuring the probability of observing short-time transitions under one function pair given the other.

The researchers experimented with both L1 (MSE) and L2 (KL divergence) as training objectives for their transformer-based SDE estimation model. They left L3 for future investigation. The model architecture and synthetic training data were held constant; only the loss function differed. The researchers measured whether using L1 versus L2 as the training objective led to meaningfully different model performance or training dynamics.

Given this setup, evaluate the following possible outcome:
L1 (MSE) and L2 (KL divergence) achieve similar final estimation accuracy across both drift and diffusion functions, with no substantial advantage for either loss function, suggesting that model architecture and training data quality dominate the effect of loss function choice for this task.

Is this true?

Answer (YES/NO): YES